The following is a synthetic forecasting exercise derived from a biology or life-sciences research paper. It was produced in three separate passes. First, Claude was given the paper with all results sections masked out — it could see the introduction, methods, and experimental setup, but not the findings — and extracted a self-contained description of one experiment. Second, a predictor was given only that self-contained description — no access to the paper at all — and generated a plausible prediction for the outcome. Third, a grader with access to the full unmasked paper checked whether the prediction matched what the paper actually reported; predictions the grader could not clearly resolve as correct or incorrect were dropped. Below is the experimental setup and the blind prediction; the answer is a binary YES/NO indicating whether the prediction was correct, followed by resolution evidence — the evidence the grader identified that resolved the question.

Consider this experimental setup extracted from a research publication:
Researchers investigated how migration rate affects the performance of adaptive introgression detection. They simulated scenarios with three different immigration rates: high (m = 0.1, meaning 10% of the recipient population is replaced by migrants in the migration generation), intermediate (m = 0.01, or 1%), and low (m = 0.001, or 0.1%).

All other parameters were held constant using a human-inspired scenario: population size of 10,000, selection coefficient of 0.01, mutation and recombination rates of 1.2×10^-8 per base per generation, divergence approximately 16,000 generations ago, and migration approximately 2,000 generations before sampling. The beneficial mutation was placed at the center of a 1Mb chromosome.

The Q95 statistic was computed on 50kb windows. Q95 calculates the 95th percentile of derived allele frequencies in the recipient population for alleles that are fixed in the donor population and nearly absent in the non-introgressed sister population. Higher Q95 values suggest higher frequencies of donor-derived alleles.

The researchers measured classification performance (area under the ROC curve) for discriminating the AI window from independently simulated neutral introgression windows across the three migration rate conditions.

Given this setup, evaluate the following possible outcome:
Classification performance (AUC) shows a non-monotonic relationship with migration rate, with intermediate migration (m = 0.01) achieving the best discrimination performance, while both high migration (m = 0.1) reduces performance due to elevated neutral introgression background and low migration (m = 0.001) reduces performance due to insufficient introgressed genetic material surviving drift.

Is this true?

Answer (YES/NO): NO